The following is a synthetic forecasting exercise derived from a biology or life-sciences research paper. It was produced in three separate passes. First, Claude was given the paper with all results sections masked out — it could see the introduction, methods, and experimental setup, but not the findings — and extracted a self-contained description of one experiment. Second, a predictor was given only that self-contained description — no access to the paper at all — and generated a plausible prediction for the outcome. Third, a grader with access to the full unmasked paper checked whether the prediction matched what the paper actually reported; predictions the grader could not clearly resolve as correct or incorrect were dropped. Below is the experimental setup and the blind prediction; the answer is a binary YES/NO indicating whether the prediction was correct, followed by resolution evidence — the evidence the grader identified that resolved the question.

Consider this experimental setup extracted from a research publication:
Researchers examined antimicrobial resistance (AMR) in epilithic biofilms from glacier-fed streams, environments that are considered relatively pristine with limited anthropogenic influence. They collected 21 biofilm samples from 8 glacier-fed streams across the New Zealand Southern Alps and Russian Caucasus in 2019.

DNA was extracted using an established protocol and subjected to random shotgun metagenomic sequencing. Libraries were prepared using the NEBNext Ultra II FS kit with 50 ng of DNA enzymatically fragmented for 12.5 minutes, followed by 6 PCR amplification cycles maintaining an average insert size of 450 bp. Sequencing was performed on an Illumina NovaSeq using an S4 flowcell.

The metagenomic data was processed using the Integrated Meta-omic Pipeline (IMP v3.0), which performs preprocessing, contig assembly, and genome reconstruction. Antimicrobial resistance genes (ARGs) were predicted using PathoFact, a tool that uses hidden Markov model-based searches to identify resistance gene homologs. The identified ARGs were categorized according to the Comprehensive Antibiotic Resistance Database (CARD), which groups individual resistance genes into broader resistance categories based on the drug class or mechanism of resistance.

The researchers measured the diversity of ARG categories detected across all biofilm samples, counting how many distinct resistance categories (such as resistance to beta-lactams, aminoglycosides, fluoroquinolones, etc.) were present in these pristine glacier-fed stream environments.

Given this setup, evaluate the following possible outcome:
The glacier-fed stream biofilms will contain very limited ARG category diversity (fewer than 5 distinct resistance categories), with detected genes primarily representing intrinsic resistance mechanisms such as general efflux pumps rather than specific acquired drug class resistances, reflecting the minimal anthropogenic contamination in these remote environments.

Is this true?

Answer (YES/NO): NO